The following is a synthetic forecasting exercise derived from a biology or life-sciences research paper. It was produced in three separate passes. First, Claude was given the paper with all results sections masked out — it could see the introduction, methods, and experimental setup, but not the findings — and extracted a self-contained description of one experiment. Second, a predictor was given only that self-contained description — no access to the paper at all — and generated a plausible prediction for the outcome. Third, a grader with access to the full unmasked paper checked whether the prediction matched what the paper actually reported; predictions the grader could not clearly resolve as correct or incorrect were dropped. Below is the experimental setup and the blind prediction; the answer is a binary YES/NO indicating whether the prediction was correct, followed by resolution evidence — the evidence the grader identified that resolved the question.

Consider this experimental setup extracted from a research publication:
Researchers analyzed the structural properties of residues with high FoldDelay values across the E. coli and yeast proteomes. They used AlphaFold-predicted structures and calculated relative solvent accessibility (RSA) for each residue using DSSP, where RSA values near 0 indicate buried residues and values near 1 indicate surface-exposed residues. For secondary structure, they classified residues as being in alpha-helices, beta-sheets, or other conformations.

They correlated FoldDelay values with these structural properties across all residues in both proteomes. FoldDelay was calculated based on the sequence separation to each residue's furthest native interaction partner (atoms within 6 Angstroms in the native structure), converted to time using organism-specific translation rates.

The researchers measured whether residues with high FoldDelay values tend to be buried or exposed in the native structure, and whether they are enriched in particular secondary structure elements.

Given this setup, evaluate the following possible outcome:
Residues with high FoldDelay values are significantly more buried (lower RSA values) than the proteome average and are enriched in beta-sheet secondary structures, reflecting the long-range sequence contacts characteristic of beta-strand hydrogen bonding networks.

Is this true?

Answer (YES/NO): YES